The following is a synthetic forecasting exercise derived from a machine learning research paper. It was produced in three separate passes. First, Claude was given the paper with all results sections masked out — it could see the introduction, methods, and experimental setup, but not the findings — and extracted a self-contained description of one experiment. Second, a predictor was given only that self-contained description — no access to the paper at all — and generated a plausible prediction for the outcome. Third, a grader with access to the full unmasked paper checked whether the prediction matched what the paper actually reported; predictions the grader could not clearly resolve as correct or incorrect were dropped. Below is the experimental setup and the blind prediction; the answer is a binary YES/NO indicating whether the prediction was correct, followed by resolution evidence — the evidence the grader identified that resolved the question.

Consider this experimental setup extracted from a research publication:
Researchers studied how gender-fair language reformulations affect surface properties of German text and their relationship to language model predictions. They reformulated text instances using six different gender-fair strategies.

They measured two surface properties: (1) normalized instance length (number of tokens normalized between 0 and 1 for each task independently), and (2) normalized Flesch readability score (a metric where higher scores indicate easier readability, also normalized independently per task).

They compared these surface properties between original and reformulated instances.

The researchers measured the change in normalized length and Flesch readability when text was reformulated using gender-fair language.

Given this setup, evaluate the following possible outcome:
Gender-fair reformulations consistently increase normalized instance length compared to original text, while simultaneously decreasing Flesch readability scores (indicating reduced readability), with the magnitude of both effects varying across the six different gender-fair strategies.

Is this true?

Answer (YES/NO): YES